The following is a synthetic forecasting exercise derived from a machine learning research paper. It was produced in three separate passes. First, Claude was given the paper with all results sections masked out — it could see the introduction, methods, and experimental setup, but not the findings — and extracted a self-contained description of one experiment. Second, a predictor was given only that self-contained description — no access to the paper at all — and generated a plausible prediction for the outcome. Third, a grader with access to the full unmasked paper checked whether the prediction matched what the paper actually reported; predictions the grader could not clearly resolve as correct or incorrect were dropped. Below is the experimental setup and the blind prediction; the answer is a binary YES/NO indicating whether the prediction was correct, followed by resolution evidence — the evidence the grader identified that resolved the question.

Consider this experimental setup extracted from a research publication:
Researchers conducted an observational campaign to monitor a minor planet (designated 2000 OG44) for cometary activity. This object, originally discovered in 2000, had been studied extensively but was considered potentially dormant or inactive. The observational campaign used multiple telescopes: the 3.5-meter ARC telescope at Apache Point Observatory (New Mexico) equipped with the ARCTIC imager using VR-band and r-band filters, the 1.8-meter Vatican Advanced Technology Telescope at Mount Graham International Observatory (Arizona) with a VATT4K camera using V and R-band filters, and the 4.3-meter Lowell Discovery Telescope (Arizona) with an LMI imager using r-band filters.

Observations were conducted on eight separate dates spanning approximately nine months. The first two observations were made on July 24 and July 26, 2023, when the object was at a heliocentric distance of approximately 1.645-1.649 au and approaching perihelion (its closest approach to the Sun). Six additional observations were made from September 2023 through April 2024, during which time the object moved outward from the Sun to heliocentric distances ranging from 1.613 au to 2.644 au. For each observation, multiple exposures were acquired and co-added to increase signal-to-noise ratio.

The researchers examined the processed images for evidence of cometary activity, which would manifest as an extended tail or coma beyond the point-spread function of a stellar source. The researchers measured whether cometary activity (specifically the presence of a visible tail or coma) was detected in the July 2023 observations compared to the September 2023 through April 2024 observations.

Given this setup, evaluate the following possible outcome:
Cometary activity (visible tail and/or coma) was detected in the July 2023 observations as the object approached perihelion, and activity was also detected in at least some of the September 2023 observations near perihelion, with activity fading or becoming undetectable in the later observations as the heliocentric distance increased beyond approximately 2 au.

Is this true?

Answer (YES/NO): NO